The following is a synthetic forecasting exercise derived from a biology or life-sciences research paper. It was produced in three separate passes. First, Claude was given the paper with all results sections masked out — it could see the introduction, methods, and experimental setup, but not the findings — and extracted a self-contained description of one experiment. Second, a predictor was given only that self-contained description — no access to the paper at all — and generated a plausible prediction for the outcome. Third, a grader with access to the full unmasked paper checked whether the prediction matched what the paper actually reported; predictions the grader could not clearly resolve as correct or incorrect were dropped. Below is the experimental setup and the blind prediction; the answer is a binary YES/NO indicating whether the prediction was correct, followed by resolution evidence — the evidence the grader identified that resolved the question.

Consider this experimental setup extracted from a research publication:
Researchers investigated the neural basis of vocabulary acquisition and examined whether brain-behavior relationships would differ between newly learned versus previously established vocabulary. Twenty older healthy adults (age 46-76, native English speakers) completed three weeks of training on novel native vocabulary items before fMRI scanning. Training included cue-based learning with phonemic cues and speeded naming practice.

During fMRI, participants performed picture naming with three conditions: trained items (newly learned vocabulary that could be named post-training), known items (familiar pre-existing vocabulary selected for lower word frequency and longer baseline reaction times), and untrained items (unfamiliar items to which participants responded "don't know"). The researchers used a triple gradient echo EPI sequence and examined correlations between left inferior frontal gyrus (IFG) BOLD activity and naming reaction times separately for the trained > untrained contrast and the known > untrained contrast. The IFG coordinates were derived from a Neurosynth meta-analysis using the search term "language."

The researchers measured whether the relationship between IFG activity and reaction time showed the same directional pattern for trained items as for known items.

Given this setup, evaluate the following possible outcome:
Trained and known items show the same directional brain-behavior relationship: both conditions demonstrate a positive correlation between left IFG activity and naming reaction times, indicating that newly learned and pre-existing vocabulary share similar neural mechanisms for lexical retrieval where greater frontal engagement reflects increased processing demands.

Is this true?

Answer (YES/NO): NO